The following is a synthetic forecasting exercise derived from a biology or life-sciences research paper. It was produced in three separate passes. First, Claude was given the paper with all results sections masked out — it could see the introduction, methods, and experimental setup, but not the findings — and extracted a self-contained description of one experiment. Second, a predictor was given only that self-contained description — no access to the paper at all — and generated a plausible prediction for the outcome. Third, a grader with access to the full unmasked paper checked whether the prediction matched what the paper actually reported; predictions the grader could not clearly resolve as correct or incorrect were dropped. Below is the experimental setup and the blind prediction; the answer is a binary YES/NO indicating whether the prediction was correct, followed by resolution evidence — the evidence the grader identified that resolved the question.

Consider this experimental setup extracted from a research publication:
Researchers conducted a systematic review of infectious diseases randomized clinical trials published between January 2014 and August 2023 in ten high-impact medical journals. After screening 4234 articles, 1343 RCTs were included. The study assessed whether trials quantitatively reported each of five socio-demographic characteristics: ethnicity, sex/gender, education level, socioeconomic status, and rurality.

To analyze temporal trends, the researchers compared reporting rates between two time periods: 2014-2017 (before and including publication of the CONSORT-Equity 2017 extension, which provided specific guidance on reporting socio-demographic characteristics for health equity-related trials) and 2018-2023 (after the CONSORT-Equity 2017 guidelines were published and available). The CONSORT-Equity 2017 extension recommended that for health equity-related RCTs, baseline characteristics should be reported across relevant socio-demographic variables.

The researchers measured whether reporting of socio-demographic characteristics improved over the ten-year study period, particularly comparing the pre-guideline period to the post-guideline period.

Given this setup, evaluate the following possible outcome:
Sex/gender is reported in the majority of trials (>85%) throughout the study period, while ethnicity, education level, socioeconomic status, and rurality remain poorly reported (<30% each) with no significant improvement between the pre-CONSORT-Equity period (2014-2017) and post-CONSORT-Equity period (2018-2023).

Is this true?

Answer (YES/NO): NO